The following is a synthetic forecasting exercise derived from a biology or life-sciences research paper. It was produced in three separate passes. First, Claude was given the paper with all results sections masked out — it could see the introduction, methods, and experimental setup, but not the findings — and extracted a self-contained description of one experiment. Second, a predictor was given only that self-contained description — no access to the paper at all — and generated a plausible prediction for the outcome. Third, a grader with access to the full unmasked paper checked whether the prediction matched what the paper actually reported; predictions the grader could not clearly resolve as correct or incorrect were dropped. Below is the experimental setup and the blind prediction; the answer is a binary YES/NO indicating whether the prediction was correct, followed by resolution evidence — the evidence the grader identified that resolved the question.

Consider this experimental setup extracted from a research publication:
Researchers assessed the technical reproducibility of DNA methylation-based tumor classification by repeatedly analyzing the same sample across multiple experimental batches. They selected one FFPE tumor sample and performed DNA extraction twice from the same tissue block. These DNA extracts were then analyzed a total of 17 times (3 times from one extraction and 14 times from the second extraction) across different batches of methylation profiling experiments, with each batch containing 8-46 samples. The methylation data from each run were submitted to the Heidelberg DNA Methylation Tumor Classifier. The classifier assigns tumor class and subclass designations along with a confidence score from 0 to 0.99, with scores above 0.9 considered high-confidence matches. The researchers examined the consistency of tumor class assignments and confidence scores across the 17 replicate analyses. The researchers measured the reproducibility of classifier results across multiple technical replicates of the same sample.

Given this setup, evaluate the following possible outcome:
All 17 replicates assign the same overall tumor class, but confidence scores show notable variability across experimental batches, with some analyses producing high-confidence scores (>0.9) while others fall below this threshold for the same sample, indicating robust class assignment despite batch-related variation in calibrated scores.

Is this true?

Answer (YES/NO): NO